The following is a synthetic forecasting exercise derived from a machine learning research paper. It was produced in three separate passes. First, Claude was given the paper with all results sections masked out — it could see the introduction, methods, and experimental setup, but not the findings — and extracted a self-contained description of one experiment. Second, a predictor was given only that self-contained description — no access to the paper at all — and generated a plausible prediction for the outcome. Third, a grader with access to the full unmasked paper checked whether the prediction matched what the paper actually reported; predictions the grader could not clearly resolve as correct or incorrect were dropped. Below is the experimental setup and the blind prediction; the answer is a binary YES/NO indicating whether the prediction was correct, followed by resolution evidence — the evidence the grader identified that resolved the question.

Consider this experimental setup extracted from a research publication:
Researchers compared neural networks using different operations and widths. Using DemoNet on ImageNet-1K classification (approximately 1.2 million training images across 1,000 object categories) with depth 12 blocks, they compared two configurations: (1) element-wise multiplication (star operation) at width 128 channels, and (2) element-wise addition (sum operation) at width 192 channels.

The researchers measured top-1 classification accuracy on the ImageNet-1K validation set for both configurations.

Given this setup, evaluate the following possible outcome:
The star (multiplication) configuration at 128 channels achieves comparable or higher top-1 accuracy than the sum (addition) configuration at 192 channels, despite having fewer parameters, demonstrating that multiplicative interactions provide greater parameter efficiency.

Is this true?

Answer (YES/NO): NO